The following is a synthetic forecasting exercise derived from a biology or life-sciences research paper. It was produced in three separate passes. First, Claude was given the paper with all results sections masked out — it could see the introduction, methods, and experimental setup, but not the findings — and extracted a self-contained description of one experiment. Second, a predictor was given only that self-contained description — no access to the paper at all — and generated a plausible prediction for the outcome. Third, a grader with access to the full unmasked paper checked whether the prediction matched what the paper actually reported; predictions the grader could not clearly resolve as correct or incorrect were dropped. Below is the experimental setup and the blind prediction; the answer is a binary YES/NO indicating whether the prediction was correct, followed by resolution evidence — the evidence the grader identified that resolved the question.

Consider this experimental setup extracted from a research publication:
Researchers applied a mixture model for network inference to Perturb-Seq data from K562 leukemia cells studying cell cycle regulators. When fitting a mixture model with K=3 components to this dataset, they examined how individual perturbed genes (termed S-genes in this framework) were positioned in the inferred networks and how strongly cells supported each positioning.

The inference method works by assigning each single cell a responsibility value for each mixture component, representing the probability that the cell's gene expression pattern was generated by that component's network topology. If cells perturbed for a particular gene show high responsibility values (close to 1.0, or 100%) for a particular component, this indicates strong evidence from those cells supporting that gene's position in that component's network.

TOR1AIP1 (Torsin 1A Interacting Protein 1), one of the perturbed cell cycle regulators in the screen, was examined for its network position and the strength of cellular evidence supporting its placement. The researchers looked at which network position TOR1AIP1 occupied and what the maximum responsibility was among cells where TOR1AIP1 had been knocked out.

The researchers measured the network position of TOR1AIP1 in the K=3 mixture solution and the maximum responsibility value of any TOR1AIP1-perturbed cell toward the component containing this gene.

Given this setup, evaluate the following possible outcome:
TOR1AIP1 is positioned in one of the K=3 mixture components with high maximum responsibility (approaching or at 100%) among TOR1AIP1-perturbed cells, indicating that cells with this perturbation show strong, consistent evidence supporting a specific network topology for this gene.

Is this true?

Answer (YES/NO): NO